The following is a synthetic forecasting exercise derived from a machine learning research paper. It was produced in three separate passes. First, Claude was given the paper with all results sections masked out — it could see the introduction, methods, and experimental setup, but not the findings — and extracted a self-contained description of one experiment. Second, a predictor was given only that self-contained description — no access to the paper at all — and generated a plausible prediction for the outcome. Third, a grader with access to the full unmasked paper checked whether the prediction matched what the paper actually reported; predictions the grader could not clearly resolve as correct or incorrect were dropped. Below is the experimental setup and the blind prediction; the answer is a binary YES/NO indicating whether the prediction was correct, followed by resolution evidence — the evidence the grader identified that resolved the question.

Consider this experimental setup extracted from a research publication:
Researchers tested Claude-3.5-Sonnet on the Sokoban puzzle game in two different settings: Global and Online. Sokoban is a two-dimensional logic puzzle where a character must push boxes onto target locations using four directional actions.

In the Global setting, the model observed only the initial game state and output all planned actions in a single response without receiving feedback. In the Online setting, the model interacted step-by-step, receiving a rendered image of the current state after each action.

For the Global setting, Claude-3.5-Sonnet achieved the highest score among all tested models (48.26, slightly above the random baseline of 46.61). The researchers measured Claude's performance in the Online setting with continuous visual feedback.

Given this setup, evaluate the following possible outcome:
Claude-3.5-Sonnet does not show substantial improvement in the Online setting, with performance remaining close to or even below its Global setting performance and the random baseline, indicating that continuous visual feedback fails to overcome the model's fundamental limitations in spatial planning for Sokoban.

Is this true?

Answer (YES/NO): YES